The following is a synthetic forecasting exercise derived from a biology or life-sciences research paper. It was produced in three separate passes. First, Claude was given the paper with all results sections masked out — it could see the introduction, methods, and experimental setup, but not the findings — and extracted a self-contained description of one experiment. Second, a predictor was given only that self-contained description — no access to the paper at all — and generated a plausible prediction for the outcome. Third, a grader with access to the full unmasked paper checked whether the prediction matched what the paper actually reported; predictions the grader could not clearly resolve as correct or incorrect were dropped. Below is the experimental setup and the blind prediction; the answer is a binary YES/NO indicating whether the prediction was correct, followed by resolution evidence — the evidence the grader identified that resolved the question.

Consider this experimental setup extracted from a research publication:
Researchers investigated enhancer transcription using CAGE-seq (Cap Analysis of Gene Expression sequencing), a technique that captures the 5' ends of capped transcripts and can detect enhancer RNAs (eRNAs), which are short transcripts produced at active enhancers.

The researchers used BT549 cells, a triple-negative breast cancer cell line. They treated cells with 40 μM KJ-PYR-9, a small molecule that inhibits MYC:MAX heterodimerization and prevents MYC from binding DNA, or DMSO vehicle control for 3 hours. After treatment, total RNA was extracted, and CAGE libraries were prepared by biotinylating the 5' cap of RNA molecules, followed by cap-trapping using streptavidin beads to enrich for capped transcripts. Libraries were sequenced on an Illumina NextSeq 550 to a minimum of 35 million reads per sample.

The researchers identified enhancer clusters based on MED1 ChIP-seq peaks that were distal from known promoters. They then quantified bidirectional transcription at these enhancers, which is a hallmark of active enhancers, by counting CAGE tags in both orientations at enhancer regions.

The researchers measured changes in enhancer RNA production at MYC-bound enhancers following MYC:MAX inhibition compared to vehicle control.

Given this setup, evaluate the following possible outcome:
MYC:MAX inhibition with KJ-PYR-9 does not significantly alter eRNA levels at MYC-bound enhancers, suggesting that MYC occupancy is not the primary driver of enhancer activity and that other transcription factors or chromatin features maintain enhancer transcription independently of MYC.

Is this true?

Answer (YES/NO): NO